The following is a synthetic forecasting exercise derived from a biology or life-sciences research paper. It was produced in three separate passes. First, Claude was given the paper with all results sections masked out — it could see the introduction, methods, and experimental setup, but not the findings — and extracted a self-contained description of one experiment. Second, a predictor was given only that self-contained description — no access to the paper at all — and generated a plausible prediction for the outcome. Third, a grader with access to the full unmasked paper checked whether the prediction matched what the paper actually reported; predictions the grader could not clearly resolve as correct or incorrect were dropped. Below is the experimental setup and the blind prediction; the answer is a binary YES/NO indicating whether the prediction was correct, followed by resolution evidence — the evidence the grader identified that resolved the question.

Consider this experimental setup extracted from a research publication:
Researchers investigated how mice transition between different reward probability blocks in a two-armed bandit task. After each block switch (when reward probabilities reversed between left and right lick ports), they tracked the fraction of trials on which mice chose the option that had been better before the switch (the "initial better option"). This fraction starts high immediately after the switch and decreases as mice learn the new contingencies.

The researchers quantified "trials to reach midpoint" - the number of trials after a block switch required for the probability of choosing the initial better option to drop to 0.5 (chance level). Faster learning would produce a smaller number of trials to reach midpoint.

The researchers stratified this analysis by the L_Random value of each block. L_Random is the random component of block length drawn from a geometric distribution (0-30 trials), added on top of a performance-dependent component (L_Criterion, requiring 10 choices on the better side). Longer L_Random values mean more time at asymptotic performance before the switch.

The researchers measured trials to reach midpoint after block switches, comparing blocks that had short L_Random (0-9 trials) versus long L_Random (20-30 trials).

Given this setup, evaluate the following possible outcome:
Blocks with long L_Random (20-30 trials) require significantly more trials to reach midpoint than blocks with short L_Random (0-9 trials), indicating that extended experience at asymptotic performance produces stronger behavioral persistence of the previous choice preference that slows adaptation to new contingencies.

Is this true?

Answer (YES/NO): NO